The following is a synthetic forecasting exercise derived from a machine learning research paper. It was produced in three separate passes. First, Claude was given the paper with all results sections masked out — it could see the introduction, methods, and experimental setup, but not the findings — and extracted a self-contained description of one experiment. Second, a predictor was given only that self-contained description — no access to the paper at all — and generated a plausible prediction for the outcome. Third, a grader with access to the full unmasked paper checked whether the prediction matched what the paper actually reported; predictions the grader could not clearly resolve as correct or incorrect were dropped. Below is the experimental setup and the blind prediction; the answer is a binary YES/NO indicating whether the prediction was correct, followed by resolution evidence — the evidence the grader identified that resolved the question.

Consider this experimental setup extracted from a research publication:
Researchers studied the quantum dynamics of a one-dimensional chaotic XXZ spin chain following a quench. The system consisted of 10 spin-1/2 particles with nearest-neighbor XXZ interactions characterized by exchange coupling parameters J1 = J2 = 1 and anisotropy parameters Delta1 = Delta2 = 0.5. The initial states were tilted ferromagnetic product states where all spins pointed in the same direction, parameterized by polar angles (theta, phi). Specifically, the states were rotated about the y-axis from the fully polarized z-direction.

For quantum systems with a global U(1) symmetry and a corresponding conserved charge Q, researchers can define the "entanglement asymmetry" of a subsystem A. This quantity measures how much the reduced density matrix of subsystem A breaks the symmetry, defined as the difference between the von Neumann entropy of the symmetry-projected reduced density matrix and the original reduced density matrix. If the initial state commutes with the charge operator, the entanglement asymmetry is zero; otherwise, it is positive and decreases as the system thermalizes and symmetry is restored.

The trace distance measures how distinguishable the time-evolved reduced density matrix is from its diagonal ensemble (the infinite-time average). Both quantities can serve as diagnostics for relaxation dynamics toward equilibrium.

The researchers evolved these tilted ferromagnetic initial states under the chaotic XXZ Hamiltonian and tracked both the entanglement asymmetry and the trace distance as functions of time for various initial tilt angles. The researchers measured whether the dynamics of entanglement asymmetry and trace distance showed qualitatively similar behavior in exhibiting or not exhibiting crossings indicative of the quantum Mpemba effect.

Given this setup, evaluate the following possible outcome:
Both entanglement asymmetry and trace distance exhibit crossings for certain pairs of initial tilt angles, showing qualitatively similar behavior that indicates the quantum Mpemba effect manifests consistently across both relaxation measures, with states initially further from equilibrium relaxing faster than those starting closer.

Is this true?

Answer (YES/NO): YES